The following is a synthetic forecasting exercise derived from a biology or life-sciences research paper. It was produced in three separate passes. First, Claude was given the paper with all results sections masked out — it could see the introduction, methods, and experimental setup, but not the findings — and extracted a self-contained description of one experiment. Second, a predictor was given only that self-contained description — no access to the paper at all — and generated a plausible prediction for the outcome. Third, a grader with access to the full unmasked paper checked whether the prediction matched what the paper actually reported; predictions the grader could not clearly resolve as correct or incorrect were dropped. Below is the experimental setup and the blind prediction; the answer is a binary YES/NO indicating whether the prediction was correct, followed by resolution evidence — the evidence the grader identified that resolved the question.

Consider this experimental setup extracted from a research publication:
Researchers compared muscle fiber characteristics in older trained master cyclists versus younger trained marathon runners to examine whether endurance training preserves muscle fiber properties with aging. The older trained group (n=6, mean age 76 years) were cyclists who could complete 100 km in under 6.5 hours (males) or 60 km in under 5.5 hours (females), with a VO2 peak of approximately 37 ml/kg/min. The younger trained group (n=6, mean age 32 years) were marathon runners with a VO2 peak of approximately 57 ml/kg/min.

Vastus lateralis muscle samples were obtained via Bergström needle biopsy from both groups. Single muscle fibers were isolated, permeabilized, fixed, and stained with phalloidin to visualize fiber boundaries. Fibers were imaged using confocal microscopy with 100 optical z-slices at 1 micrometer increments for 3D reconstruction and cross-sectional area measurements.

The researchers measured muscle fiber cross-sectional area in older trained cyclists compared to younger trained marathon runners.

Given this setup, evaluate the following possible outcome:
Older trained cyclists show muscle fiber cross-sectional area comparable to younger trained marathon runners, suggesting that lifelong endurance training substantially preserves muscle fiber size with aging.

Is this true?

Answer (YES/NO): YES